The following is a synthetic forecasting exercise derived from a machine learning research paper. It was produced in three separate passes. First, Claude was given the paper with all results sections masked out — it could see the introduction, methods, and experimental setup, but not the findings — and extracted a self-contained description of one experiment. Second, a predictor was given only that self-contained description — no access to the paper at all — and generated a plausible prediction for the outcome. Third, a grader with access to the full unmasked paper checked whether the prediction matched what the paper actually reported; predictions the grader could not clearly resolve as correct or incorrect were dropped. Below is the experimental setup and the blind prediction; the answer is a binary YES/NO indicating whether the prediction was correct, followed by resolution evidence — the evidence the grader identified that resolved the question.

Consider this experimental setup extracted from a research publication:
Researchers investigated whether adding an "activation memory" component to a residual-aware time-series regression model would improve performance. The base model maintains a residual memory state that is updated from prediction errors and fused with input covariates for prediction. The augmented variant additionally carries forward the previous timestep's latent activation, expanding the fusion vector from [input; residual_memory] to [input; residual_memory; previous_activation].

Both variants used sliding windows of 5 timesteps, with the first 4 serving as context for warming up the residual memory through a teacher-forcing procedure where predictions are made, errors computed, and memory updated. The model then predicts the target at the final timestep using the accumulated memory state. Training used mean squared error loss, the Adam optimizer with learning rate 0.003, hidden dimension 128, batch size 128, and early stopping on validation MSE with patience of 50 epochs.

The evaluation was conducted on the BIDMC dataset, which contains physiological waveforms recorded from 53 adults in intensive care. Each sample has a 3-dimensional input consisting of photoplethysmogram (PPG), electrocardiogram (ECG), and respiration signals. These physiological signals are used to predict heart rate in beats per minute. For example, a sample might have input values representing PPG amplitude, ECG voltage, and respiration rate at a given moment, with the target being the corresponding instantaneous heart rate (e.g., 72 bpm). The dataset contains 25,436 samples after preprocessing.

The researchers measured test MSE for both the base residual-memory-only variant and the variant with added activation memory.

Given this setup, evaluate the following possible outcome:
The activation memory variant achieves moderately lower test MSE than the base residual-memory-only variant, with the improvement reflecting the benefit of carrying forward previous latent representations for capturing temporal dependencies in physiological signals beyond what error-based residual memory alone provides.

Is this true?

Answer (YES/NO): NO